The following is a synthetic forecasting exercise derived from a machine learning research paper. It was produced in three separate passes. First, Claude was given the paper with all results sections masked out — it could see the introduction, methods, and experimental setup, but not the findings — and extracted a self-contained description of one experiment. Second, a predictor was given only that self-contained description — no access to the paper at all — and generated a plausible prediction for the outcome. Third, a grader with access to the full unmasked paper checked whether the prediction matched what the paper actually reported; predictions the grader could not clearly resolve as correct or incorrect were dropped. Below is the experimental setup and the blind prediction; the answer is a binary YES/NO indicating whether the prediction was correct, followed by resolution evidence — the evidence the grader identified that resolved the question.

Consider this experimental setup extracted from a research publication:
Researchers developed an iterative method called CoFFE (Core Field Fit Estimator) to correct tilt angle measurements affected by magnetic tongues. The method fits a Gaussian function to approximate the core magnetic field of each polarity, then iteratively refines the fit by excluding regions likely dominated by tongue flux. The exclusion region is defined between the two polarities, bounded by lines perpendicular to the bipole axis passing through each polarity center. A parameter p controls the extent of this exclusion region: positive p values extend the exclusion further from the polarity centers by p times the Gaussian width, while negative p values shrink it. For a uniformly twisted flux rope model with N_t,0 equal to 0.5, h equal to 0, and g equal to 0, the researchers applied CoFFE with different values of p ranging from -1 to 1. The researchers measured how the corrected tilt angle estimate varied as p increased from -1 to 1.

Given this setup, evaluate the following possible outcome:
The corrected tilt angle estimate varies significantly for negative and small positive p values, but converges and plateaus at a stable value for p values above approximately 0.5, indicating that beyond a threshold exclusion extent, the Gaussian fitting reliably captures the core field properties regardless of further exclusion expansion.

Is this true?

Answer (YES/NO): NO